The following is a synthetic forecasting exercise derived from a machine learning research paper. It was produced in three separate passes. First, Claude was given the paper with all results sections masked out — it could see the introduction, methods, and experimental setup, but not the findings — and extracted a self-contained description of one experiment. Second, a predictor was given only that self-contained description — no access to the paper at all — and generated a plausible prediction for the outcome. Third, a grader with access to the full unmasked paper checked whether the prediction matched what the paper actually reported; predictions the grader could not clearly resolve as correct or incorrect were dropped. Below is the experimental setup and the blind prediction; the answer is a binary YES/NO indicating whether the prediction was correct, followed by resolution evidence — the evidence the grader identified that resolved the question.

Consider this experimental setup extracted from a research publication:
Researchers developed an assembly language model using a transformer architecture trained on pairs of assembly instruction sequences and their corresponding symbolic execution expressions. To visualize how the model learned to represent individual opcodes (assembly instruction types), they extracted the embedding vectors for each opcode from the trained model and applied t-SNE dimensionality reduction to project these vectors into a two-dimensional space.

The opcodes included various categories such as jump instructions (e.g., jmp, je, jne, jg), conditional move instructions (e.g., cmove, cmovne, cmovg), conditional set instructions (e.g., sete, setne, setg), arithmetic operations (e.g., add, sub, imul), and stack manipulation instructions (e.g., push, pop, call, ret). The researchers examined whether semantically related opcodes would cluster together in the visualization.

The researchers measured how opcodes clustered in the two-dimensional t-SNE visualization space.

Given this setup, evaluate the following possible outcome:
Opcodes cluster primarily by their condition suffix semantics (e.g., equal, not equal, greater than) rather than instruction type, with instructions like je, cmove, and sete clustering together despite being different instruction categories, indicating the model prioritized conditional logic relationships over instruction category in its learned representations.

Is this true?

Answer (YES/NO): NO